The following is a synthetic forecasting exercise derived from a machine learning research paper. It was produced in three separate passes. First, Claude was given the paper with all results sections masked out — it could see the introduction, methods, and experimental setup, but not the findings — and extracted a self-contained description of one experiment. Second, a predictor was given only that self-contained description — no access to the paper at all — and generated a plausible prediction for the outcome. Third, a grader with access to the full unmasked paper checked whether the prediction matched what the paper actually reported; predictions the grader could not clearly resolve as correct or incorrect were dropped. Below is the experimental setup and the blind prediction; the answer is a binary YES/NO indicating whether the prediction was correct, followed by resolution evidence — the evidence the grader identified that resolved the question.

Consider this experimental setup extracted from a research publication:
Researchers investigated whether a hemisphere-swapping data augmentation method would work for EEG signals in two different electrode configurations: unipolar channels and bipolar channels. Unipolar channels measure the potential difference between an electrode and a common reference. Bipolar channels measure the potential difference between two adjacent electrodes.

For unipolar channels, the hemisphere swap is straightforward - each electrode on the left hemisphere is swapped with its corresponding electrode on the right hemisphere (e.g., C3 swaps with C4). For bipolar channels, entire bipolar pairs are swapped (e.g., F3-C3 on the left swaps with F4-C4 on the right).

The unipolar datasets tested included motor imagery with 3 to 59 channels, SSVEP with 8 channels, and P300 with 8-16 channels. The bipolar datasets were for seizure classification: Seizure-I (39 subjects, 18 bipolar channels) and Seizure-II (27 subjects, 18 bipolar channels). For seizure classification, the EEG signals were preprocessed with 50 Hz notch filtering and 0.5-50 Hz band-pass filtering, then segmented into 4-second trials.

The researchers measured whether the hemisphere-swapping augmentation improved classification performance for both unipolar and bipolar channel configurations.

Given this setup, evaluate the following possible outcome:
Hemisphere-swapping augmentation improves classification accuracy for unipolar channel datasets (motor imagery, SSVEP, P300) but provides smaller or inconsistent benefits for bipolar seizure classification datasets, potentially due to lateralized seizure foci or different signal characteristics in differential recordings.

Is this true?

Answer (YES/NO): NO